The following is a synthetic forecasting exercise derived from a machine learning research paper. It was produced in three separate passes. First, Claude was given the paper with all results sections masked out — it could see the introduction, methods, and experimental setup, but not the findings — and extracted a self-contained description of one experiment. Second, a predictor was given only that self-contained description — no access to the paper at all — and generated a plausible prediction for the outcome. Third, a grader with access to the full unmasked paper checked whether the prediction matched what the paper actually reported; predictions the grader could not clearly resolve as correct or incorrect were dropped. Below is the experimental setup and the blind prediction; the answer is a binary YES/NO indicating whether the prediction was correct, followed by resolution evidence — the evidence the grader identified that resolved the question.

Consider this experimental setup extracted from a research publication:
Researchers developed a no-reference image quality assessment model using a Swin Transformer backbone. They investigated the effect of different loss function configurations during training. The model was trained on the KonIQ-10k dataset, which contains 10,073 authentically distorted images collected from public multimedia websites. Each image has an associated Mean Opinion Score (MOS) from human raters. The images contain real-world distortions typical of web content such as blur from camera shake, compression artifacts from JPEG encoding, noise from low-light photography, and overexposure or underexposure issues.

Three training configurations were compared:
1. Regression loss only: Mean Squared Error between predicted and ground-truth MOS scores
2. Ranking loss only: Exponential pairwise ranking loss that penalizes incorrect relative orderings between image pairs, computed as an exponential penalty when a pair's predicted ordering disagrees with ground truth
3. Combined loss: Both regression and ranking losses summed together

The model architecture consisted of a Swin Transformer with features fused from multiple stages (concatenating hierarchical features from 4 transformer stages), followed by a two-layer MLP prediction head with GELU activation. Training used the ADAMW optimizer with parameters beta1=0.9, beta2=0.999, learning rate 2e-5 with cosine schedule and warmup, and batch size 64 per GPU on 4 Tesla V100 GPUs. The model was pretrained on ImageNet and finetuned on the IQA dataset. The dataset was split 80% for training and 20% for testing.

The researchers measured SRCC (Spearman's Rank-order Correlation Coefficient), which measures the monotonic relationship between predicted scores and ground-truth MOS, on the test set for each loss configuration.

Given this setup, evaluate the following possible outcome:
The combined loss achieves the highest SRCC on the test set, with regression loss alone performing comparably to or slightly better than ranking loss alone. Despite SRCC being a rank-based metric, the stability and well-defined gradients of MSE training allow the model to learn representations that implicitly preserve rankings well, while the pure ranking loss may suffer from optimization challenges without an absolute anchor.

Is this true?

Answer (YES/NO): NO